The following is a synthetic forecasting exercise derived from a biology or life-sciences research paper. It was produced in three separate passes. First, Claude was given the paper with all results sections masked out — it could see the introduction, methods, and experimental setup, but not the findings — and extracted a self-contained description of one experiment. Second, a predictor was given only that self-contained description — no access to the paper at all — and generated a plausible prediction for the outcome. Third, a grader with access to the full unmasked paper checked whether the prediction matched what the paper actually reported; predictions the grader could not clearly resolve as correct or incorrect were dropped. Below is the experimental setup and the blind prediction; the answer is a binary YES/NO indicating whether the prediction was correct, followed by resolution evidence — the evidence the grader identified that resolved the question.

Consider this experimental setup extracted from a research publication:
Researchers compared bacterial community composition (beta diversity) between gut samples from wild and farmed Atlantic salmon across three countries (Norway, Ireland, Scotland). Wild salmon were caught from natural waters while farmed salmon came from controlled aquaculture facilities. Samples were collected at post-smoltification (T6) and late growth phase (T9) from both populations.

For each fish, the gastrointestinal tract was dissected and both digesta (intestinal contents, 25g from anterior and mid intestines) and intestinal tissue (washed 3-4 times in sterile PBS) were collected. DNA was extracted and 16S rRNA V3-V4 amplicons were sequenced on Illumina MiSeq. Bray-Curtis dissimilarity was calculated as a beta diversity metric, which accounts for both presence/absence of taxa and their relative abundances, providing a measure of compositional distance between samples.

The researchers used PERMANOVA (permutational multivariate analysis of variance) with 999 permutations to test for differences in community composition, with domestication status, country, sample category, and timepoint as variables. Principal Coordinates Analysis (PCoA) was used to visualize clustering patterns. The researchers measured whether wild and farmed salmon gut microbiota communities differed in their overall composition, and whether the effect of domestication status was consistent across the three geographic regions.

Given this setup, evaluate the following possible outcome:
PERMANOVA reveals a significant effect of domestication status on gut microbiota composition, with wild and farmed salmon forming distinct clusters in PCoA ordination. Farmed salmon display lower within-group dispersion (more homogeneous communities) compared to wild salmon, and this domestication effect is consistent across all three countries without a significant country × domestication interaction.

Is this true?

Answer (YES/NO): NO